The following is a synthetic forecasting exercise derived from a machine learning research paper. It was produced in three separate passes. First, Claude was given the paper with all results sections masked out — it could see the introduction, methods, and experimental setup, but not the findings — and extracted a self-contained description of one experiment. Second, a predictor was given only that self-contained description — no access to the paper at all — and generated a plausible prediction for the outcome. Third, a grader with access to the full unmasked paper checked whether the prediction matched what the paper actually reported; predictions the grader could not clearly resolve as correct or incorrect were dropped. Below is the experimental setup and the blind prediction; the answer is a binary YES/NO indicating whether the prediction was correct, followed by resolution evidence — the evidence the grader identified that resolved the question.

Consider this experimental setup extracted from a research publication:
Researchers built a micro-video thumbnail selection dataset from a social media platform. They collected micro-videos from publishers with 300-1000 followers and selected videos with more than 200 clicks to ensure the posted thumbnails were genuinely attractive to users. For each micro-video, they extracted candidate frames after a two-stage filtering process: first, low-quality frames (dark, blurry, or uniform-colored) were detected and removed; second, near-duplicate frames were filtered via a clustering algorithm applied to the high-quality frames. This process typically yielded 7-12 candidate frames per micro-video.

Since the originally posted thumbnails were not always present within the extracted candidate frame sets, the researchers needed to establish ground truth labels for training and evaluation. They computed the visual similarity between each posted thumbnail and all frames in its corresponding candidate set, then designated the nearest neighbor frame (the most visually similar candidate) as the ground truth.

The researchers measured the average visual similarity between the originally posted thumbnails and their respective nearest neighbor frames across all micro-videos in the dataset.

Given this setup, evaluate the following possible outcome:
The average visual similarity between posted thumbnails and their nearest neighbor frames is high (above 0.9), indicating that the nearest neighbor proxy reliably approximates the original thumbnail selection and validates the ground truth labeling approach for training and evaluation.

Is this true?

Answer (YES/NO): YES